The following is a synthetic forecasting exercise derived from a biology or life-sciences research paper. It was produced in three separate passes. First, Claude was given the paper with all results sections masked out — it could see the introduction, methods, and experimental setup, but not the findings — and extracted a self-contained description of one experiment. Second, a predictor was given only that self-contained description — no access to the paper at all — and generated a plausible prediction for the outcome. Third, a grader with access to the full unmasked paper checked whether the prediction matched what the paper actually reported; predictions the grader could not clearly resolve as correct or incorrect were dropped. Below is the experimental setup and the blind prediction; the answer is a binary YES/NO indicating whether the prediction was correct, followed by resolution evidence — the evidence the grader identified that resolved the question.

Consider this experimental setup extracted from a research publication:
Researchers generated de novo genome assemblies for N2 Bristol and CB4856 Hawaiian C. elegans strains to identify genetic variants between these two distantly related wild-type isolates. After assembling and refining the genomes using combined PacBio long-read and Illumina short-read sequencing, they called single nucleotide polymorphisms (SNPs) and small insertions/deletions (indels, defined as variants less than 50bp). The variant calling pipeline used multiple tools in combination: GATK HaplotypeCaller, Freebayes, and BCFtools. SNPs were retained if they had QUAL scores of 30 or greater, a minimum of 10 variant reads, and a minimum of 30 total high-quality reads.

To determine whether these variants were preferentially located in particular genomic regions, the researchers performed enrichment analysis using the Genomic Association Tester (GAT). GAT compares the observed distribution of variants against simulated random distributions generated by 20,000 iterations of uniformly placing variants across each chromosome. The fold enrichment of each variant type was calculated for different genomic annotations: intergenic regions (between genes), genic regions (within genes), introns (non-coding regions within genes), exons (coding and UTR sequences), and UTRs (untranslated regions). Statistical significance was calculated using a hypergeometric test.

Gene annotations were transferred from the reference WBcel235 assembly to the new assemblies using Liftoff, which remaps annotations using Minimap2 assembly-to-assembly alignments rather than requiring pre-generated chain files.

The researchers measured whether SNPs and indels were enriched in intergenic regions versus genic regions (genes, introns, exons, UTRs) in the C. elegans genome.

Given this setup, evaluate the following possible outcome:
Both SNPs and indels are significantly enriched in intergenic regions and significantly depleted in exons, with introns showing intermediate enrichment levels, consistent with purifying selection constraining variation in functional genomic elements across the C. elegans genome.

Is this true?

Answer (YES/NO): NO